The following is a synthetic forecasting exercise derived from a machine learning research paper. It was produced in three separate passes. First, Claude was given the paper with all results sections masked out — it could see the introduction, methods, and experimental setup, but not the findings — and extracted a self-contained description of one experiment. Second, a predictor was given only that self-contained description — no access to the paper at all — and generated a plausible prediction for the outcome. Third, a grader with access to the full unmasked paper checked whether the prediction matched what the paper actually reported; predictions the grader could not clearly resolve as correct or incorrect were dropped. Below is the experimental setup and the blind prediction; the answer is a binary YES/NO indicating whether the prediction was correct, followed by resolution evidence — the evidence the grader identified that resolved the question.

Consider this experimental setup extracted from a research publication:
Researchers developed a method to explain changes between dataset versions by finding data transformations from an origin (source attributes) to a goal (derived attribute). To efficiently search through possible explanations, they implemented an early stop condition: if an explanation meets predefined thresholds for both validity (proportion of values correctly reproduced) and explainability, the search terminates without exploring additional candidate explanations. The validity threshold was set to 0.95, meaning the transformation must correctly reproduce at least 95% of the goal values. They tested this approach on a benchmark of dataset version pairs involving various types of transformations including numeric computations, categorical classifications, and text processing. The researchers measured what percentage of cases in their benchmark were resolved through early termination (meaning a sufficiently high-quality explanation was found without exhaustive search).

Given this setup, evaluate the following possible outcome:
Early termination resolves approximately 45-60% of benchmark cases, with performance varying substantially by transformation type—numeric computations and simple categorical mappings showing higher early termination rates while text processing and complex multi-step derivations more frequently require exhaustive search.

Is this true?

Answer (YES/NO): NO